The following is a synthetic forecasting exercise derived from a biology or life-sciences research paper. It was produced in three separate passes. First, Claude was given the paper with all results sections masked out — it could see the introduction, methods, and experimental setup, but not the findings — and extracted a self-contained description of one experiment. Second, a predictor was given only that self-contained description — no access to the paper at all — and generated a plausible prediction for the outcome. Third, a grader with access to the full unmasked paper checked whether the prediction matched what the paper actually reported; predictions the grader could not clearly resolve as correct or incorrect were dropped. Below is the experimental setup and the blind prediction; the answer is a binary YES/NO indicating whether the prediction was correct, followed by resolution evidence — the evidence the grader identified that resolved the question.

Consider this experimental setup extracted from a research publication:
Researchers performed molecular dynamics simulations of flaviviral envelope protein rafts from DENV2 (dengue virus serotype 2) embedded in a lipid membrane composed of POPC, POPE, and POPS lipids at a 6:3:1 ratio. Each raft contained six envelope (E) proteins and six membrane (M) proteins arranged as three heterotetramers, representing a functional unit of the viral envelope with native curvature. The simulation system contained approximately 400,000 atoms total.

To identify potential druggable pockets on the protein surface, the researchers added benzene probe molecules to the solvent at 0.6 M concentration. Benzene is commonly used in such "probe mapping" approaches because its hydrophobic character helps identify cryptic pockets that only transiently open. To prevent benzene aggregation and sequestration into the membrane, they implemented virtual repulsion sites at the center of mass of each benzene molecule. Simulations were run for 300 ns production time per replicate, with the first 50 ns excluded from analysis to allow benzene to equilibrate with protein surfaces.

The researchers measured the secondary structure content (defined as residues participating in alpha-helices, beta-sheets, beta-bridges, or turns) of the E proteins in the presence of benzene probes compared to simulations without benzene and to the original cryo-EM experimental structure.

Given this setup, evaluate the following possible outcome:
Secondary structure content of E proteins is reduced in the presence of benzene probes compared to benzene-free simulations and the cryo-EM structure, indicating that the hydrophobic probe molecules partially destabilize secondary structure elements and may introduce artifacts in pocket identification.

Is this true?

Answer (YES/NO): NO